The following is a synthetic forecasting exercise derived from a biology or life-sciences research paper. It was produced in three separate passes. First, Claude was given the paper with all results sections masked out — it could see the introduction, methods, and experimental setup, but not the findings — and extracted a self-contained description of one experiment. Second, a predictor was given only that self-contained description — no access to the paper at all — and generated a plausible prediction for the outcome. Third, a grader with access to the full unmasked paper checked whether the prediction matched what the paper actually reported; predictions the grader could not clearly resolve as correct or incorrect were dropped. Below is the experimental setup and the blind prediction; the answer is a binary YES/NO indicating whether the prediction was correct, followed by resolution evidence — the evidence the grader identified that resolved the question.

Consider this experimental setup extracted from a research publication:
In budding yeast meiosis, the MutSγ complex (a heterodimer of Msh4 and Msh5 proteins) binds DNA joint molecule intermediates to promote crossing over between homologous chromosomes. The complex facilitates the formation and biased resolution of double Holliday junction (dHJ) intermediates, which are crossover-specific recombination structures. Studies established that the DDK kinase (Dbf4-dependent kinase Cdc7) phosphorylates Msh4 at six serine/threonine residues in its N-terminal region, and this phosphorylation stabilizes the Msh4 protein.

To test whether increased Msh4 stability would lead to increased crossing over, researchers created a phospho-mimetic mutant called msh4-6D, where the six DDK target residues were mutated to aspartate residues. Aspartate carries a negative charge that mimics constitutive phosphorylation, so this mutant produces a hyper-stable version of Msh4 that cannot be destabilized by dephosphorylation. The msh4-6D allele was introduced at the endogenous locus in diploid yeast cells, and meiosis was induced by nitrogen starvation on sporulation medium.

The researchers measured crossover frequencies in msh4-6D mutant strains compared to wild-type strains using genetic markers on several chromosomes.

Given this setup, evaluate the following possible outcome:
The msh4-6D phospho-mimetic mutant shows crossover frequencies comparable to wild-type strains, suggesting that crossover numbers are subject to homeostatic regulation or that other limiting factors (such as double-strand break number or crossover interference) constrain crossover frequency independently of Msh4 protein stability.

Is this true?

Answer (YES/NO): YES